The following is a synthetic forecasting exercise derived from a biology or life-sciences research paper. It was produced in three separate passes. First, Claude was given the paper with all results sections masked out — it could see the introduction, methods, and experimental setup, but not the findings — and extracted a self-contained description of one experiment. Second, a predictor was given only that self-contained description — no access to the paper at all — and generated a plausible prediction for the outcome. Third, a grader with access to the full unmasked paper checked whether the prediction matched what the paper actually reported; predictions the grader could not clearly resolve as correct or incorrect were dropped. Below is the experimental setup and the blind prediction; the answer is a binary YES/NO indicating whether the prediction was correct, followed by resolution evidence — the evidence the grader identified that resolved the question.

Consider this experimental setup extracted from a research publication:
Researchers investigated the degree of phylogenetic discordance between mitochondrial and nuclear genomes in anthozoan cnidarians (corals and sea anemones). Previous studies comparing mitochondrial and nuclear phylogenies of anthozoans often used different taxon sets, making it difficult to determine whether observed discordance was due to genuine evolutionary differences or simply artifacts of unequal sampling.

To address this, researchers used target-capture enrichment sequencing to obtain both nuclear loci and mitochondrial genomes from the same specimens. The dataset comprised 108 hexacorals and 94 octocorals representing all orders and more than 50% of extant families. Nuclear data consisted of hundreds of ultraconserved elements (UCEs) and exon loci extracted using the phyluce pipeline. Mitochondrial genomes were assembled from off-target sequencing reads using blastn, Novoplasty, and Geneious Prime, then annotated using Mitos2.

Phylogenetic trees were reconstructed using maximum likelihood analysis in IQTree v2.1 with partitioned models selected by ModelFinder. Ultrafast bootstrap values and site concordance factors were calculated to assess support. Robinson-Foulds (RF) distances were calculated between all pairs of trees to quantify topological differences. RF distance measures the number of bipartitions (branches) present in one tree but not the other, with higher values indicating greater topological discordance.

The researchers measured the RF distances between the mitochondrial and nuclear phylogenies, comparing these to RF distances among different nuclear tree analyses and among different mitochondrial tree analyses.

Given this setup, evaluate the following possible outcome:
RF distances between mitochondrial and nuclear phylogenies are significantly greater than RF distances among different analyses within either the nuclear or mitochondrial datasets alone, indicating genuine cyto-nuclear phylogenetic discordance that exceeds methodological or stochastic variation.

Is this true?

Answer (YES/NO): YES